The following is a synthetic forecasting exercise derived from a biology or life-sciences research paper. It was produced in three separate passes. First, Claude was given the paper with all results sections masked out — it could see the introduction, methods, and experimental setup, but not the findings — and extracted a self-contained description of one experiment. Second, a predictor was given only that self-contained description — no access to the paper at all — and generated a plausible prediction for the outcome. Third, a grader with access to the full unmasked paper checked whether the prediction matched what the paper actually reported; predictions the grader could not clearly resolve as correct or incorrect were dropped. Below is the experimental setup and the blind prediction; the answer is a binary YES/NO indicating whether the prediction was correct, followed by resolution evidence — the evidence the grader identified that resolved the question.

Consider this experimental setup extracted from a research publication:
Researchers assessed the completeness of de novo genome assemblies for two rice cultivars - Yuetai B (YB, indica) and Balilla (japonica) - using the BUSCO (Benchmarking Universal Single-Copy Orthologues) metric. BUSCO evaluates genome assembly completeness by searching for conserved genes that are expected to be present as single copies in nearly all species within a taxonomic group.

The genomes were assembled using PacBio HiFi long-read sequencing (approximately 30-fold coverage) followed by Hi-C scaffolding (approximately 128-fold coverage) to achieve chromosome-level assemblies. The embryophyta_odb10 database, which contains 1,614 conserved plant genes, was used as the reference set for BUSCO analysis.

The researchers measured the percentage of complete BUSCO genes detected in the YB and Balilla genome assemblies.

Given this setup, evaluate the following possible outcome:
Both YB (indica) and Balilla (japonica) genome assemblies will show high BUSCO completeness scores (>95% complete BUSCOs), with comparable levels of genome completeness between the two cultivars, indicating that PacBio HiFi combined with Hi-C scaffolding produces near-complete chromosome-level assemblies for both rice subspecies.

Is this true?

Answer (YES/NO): YES